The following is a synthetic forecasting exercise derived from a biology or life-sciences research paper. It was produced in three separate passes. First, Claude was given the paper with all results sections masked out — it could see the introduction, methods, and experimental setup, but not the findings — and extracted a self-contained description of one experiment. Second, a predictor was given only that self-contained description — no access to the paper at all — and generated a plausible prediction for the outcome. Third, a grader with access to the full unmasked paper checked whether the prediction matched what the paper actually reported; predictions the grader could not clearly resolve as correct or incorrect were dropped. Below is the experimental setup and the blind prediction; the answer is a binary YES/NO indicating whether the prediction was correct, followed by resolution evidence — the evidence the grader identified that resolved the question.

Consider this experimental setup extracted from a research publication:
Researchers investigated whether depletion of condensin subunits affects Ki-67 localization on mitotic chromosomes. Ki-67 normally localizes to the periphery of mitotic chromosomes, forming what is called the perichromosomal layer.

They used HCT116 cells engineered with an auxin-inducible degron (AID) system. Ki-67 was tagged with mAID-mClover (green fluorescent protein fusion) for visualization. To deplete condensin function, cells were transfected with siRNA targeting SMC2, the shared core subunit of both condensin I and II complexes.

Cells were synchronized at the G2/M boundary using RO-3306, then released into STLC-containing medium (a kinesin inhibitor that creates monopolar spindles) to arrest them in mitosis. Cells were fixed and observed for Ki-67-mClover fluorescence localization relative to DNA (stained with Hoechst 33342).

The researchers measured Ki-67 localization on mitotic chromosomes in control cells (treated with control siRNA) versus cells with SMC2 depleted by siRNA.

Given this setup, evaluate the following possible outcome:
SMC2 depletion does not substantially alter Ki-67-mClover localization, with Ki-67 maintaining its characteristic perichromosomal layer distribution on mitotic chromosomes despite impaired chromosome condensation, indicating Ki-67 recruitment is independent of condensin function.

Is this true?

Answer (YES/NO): YES